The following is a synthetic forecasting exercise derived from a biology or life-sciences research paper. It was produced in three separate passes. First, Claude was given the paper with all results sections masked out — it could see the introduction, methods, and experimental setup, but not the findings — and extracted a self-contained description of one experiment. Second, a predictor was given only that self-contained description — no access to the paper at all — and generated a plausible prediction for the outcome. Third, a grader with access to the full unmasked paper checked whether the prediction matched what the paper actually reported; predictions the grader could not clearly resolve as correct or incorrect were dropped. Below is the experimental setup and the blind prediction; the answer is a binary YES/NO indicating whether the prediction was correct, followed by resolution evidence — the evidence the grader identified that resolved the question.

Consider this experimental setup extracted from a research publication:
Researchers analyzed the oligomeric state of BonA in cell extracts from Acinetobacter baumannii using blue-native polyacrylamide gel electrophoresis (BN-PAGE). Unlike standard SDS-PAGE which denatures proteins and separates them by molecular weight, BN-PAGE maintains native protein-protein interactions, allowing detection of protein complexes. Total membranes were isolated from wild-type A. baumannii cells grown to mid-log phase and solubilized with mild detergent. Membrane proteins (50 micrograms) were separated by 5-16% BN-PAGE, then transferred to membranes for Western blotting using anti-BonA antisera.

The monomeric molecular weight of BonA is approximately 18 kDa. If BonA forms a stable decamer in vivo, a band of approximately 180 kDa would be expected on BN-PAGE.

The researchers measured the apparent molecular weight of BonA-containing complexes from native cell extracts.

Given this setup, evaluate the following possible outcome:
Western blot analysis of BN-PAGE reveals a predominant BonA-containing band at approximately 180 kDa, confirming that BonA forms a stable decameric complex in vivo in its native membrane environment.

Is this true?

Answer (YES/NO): NO